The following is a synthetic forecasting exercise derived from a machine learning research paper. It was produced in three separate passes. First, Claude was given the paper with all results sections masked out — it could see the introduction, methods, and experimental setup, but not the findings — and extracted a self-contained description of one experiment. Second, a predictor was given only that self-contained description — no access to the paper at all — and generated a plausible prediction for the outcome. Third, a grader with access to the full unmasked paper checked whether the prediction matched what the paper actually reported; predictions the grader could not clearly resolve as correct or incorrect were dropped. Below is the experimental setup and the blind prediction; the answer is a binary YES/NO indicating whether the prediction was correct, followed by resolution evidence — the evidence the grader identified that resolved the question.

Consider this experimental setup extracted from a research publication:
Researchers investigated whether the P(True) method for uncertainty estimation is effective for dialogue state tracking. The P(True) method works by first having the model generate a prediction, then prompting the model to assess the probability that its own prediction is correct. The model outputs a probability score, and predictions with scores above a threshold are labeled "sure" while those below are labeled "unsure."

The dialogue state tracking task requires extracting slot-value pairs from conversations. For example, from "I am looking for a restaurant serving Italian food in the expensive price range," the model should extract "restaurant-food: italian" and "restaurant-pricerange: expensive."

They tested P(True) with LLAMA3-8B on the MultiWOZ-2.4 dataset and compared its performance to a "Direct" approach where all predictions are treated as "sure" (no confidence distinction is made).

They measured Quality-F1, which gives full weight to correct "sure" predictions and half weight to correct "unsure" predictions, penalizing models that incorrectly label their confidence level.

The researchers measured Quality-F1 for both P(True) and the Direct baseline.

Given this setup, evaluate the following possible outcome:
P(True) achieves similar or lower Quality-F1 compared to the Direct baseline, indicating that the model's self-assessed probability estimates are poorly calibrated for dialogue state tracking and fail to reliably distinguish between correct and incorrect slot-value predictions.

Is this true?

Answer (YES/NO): YES